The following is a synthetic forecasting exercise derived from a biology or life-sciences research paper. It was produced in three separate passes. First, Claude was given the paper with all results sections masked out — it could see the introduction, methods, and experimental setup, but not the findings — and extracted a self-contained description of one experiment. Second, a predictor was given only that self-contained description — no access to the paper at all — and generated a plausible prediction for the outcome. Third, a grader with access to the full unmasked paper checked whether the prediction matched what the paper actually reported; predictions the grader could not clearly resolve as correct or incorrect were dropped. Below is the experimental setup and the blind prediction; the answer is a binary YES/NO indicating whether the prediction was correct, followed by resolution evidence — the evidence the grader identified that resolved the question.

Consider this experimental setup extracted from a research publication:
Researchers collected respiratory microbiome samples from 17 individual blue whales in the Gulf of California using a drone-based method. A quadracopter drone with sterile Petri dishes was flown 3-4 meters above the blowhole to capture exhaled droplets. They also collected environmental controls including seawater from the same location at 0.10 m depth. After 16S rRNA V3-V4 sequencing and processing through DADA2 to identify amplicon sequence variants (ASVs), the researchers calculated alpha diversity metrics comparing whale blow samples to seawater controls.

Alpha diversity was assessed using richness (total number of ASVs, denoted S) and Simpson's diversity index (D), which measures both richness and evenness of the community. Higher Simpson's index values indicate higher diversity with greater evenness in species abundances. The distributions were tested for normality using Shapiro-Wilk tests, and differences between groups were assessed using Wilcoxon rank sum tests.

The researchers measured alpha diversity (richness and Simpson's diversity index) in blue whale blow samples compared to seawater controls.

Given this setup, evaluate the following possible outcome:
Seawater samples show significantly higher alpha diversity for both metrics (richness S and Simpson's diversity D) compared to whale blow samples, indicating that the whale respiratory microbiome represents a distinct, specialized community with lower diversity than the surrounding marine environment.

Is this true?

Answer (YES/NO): NO